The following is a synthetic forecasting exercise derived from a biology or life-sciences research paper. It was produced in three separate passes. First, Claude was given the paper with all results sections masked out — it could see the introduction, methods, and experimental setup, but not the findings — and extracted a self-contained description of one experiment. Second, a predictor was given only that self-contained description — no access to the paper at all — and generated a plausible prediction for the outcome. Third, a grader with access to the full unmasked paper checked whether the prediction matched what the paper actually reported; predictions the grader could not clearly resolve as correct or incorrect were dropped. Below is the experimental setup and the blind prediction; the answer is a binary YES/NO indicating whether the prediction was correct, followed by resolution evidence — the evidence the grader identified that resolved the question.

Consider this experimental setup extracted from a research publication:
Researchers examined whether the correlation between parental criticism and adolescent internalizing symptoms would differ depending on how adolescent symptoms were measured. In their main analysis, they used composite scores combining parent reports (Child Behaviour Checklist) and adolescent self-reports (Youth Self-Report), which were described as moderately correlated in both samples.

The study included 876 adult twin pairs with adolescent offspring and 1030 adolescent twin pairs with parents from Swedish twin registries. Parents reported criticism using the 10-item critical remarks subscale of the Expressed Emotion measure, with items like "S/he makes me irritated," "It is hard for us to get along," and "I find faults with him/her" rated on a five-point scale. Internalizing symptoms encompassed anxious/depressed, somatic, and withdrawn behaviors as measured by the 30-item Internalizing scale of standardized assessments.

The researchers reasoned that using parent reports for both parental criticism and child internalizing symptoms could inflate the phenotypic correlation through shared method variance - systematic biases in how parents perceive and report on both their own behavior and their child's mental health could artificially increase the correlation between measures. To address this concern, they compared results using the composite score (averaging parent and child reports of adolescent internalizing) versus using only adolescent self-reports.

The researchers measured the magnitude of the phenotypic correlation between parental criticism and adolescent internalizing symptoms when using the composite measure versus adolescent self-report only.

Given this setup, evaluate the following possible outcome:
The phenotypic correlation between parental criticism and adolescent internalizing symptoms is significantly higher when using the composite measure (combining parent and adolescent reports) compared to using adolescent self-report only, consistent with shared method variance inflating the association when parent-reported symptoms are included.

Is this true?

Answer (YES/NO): YES